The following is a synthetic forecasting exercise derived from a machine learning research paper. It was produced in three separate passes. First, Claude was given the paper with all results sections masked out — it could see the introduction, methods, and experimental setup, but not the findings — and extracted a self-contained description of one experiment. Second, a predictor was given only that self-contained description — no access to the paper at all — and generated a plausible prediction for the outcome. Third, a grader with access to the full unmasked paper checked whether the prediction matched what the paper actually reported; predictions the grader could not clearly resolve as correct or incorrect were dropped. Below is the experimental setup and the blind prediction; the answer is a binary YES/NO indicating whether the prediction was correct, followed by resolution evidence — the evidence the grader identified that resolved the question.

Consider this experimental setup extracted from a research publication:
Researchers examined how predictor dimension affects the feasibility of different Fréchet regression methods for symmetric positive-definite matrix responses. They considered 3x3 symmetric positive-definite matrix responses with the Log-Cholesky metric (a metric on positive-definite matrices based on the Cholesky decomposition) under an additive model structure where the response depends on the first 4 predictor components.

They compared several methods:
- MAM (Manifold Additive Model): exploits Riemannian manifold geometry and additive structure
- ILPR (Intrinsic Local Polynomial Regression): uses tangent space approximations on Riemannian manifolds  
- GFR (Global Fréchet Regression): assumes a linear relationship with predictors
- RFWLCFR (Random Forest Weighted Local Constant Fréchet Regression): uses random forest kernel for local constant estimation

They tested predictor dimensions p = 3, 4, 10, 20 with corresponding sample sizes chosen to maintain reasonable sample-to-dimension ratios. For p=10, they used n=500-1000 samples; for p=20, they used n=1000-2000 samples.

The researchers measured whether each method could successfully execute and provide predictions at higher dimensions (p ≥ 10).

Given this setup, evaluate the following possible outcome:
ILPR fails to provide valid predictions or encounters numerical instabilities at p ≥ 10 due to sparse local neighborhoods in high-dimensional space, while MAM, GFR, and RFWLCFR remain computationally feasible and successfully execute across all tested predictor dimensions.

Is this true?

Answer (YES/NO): NO